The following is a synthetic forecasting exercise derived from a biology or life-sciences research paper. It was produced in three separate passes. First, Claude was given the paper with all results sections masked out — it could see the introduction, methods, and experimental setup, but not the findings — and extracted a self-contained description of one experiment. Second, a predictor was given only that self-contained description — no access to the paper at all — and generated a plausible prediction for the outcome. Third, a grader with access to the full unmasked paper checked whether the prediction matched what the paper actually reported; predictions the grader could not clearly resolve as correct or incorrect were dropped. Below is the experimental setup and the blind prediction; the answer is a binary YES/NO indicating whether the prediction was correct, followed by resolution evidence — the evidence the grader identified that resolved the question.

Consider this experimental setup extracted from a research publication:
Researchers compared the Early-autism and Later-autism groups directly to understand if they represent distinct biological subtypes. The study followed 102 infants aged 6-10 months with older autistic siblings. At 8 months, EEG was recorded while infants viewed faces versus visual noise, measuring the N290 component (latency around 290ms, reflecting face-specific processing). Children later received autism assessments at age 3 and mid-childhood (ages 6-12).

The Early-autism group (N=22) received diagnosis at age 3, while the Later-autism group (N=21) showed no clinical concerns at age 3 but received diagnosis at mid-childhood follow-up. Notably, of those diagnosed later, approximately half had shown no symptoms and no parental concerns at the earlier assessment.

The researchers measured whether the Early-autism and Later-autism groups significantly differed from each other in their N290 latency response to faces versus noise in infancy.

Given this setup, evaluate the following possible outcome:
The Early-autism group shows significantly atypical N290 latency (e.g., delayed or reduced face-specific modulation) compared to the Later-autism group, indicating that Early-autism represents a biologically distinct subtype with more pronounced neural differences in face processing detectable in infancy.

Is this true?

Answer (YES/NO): NO